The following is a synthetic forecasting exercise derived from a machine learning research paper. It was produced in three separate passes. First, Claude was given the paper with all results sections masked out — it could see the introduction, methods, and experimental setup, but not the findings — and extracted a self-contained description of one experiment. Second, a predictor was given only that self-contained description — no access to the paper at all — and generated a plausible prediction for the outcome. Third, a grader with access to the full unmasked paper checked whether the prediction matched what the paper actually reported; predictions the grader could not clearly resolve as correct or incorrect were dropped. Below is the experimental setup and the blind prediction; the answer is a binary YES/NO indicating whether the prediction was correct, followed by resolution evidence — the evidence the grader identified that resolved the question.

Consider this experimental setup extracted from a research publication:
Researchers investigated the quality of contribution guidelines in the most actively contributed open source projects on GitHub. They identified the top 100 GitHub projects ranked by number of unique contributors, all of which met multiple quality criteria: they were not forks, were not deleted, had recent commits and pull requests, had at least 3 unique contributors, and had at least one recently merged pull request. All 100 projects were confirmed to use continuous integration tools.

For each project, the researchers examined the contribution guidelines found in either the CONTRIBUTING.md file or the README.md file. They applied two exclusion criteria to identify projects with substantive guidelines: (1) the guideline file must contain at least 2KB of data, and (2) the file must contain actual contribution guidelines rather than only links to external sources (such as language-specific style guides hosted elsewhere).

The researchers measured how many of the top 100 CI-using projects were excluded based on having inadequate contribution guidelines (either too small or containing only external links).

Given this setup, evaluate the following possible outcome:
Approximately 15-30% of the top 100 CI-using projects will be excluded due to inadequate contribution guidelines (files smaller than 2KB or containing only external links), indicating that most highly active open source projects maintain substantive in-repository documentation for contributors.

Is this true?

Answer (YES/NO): YES